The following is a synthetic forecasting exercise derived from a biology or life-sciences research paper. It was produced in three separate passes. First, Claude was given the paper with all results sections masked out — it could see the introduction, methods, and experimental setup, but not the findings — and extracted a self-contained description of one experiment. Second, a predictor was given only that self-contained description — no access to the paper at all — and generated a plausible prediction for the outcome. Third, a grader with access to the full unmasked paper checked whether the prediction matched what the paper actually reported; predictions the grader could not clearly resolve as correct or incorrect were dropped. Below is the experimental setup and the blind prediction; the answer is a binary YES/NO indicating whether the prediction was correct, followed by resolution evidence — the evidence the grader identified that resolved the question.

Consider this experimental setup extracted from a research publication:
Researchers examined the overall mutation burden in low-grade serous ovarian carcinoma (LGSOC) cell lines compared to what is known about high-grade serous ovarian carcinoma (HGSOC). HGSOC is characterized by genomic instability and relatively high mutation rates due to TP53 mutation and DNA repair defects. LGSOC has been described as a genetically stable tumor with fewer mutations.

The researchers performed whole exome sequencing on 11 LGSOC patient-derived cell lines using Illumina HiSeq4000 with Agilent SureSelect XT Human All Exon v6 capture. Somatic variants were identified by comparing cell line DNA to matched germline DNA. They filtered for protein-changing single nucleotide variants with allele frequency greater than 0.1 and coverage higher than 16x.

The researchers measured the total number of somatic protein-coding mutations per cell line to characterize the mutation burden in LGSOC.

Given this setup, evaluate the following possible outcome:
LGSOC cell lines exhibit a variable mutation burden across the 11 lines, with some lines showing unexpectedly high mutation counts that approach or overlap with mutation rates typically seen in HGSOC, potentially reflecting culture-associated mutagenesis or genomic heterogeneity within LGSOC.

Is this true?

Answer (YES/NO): NO